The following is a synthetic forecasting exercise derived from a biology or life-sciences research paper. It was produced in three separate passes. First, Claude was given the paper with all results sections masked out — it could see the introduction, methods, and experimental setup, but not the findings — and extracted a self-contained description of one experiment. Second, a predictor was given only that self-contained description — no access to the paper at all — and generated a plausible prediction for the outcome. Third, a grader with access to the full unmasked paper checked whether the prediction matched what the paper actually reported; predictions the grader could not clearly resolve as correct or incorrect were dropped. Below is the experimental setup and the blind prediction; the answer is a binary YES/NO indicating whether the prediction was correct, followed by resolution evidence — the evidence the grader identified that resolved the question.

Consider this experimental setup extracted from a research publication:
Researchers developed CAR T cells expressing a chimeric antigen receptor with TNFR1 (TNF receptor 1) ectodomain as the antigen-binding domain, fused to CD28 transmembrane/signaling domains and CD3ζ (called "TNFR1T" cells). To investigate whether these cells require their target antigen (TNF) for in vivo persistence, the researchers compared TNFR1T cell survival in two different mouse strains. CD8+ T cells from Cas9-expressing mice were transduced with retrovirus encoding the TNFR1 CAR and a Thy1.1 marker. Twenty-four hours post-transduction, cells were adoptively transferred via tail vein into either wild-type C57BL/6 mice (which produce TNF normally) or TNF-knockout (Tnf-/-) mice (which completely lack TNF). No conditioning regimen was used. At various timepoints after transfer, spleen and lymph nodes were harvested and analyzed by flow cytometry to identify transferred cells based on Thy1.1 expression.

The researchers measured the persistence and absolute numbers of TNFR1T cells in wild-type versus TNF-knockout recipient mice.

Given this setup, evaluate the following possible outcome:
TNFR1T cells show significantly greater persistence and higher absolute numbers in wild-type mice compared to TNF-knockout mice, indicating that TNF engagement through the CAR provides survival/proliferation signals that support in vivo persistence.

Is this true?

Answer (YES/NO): YES